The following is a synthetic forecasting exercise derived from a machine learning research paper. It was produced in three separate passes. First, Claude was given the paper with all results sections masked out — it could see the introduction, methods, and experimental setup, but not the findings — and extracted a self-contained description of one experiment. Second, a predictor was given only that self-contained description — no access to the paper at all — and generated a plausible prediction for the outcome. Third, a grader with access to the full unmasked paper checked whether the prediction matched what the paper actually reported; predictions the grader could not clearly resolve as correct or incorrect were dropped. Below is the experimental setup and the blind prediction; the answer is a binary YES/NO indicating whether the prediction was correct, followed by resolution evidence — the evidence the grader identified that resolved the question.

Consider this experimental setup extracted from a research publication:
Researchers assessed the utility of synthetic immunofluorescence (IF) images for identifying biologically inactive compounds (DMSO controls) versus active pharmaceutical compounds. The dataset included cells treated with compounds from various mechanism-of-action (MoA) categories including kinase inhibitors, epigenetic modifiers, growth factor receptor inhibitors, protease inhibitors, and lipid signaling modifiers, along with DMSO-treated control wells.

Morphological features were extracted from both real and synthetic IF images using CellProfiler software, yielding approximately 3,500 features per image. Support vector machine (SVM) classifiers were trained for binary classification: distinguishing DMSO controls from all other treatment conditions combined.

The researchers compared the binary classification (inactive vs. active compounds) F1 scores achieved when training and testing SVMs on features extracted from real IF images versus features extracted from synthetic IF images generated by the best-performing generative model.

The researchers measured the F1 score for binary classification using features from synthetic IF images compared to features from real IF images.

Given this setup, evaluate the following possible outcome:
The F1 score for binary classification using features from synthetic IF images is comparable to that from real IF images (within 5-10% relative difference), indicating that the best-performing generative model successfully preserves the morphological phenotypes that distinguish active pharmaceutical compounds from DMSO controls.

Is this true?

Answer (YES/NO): YES